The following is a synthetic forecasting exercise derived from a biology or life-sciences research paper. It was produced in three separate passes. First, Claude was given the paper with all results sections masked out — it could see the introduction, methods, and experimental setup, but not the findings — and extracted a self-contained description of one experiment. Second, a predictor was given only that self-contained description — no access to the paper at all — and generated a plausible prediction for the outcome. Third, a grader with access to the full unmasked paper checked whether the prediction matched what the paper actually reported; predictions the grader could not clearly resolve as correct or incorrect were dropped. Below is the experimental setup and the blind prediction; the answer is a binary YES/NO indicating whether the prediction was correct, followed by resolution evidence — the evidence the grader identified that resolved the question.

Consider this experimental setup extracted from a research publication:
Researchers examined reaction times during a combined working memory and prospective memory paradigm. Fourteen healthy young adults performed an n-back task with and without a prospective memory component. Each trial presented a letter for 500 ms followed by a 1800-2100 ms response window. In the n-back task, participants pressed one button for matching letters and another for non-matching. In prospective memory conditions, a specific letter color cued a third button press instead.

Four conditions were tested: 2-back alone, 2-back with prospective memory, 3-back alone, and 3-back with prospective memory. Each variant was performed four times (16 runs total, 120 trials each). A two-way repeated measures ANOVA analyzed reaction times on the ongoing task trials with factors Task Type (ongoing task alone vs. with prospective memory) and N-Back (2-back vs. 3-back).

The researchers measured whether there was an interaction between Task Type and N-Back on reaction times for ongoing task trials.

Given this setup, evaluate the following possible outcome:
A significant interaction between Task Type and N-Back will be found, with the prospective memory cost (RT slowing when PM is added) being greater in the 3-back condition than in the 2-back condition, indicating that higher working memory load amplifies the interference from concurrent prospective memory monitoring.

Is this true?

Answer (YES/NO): NO